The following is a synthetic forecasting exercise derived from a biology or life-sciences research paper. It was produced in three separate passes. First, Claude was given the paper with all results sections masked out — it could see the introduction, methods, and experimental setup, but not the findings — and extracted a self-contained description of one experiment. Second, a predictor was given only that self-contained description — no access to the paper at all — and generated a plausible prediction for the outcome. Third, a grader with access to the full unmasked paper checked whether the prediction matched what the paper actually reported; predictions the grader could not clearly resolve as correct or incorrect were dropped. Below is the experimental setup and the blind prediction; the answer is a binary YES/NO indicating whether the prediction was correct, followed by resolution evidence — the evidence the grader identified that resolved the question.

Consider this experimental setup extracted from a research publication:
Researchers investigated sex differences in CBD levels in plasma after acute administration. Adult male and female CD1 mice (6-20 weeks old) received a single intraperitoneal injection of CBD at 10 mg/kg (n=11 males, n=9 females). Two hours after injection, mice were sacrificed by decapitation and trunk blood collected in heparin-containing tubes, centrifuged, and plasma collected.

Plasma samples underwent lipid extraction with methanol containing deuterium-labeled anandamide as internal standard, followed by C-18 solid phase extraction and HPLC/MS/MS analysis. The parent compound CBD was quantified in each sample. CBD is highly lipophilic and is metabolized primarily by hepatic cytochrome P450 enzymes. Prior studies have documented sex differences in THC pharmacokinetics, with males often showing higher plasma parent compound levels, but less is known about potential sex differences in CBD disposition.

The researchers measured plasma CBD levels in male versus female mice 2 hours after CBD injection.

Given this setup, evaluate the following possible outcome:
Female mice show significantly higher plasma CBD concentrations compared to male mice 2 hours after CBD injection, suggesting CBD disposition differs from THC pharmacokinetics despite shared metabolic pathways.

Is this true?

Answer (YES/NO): NO